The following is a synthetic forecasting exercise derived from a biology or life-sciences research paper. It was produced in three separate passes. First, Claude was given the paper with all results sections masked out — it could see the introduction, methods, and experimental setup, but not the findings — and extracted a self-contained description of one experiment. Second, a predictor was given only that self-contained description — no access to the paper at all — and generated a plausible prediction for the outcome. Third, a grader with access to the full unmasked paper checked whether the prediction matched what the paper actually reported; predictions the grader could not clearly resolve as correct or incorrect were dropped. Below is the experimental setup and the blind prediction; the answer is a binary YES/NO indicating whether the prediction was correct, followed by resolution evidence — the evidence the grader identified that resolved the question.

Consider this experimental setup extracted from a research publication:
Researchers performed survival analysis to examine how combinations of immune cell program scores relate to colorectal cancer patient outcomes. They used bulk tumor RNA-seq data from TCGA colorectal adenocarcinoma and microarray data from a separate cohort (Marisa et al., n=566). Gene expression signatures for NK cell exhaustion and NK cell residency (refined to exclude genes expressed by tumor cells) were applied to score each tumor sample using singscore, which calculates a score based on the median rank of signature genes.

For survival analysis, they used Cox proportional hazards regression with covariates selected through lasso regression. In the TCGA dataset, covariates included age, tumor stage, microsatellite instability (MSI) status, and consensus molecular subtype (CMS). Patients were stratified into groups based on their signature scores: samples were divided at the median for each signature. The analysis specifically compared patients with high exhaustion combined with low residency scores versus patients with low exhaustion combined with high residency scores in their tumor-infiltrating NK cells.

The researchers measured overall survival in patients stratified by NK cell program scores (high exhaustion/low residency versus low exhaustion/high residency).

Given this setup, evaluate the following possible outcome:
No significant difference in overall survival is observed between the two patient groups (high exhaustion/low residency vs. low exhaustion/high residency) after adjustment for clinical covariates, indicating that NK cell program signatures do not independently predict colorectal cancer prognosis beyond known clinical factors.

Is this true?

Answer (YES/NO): NO